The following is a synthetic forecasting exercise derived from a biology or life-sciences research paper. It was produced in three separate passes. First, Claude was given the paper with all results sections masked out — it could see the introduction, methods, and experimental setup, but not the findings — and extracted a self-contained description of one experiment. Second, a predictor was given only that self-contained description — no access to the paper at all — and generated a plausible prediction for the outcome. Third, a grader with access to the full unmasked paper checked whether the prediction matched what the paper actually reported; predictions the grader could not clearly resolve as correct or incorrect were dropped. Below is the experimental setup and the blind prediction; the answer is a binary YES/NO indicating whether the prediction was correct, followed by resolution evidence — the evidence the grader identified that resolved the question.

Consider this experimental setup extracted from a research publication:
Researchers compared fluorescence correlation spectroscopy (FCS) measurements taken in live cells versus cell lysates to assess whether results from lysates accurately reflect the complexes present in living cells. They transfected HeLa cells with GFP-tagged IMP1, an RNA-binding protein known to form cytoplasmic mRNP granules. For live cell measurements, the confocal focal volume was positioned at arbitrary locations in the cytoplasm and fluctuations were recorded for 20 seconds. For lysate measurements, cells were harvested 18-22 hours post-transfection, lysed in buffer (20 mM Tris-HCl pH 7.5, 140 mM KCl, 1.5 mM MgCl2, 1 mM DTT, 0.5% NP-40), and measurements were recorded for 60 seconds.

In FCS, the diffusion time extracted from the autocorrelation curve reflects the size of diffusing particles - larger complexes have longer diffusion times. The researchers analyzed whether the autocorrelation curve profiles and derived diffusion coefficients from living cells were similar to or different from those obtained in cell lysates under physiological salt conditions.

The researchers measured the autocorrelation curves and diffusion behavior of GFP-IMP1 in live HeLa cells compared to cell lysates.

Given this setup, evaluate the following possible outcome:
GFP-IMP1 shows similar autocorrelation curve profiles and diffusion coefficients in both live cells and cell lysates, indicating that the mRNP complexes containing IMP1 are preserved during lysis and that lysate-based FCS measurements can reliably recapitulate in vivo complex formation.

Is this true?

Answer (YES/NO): NO